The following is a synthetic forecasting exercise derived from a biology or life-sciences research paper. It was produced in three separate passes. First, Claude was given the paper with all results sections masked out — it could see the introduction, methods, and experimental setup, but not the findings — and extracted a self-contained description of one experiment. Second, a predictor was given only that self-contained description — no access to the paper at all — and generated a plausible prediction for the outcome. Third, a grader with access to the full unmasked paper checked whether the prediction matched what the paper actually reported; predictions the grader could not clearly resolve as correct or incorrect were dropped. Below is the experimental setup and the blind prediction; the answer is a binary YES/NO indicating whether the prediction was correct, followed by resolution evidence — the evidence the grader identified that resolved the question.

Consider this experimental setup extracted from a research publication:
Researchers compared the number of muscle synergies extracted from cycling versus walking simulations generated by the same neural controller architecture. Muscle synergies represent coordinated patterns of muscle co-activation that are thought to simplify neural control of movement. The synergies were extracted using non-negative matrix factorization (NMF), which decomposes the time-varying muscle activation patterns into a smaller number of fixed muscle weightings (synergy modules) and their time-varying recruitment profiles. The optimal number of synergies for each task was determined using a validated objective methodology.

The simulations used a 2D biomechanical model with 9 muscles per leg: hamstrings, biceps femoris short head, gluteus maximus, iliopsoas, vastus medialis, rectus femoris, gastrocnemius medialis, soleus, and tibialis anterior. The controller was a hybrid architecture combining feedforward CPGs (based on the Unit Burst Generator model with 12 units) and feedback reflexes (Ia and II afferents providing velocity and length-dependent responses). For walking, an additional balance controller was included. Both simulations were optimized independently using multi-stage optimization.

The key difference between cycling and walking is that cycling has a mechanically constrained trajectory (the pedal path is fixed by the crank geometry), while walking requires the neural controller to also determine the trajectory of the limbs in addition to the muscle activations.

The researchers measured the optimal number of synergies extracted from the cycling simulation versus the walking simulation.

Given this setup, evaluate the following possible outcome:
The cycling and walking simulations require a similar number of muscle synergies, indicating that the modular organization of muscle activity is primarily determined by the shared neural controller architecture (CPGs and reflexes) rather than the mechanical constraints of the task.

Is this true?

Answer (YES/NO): YES